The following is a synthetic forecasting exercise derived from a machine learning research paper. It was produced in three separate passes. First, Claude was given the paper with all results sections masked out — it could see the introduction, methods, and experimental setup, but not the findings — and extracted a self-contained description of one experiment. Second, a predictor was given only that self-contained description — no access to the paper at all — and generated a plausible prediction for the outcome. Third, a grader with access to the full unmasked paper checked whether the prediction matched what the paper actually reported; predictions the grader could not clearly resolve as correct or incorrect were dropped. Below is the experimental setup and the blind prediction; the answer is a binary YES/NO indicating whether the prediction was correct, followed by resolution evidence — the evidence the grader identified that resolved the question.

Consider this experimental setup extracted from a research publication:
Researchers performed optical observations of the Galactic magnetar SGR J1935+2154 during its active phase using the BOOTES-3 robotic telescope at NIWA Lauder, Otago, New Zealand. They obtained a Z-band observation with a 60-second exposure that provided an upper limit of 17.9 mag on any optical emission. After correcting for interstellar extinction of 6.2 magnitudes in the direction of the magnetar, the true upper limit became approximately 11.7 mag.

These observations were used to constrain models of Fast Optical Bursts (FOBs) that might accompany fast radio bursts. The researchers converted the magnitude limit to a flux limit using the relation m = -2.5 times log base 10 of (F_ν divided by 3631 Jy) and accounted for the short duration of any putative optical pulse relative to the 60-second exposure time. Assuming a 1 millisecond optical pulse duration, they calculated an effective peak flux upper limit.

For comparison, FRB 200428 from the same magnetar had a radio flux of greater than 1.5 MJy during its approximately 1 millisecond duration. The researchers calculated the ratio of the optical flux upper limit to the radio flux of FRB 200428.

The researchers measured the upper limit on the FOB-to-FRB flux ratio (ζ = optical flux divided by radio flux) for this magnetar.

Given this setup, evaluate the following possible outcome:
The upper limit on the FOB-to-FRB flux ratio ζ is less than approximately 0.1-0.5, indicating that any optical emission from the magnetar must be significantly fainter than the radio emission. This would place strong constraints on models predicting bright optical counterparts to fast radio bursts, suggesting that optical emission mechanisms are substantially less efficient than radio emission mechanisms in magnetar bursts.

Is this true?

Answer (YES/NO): NO